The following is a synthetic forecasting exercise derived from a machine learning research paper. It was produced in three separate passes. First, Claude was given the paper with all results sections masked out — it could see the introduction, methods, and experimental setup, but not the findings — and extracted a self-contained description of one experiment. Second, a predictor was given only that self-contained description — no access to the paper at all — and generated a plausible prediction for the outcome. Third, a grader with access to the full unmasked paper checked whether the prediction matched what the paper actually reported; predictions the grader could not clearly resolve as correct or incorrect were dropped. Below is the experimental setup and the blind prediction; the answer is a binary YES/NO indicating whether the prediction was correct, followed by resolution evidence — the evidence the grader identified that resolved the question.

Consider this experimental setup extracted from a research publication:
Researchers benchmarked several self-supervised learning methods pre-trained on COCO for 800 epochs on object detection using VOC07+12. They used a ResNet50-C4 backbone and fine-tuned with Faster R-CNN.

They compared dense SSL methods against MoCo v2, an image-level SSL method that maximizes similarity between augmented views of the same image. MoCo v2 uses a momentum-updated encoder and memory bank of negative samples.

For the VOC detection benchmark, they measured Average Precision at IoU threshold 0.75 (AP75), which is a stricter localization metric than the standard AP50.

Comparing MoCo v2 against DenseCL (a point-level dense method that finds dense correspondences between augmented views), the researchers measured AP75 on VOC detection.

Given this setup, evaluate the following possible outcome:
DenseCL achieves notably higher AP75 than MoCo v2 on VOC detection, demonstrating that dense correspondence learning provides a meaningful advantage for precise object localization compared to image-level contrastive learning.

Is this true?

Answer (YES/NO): YES